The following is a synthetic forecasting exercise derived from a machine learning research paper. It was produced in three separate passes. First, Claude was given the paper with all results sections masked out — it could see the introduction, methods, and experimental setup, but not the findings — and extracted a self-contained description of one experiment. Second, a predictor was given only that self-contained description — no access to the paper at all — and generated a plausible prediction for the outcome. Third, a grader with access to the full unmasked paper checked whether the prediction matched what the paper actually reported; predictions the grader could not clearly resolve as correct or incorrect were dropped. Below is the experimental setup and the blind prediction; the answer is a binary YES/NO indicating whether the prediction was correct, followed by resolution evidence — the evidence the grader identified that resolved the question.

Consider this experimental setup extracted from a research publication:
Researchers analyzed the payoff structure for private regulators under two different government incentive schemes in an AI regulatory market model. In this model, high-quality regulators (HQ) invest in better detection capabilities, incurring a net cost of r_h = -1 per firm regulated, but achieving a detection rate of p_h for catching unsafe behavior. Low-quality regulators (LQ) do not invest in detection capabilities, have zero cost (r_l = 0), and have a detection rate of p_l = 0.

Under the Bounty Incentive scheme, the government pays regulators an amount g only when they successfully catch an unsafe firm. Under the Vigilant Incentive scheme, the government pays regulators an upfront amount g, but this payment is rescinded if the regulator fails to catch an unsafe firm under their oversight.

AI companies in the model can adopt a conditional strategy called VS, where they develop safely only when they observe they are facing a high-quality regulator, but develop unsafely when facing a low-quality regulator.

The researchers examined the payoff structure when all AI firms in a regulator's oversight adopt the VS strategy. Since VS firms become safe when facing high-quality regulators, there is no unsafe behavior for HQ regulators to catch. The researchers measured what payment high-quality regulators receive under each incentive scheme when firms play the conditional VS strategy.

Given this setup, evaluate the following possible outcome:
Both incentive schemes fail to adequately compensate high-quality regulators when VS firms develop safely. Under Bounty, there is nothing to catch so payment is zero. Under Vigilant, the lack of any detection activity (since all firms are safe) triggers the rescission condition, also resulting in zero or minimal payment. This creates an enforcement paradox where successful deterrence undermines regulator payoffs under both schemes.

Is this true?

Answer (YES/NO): NO